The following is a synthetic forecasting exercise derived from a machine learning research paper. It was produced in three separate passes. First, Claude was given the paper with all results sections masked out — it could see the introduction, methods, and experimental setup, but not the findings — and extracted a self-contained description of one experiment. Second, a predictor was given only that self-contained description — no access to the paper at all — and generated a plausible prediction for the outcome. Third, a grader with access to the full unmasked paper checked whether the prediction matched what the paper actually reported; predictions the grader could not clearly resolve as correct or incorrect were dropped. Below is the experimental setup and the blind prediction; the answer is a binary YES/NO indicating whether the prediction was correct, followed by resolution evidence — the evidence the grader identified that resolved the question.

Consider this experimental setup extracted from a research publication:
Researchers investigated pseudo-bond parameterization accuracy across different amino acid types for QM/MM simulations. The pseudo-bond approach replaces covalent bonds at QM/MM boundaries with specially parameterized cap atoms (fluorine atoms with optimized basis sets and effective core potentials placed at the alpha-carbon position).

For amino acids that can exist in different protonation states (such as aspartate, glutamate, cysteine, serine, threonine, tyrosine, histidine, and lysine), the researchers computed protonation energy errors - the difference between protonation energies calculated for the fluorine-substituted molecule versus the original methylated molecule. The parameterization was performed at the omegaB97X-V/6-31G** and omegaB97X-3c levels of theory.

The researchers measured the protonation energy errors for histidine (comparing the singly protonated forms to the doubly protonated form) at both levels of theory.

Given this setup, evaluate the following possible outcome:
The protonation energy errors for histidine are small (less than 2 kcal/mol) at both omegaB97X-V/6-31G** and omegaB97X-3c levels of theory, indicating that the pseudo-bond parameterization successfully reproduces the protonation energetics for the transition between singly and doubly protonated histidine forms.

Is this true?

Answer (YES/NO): YES